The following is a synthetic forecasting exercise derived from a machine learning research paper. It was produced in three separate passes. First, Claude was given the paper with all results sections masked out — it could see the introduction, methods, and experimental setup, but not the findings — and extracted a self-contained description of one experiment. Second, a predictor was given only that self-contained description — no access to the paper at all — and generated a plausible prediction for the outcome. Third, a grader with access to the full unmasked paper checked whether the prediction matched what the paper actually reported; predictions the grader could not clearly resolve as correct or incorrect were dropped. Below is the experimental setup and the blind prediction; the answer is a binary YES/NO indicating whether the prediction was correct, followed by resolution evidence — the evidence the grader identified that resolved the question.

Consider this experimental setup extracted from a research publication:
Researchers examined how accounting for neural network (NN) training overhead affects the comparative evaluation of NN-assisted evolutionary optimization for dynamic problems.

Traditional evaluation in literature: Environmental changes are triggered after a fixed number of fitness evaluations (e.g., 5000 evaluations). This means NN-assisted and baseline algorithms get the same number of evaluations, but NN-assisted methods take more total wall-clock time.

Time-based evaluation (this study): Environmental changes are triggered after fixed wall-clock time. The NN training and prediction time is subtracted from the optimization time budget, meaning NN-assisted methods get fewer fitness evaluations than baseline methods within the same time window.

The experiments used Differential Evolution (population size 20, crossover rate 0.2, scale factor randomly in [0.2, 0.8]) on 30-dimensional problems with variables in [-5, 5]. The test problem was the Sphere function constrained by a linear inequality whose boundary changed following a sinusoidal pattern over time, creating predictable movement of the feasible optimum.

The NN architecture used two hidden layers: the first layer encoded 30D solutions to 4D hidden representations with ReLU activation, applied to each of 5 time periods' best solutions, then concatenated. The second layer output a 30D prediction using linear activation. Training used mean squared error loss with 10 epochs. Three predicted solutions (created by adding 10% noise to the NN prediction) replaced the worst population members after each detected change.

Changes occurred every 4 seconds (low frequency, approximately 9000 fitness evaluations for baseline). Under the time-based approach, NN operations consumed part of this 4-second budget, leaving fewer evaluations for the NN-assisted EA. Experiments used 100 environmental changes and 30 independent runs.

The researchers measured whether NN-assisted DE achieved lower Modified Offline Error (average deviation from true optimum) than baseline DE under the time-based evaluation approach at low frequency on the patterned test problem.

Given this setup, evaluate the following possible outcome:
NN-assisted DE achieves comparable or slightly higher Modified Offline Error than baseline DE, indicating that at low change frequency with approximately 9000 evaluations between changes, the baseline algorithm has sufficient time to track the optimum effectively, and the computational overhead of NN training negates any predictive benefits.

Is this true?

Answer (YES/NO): NO